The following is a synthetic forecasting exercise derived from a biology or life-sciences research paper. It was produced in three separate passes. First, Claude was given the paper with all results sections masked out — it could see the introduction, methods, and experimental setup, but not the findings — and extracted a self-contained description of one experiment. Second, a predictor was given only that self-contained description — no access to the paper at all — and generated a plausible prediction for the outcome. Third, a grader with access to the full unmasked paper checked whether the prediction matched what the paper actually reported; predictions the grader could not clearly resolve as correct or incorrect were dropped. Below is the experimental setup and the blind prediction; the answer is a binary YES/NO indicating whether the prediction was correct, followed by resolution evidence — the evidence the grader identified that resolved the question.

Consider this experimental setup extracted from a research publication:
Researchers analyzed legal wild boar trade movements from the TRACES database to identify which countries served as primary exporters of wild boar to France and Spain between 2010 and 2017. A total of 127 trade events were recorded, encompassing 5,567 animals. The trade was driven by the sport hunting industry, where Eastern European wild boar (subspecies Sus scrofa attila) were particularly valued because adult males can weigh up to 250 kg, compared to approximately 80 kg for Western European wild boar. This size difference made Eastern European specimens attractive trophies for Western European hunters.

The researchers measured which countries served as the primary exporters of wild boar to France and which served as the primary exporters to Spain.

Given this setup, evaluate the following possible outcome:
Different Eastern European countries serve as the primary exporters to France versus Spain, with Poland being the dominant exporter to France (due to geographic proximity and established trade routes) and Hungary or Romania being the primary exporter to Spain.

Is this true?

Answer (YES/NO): YES